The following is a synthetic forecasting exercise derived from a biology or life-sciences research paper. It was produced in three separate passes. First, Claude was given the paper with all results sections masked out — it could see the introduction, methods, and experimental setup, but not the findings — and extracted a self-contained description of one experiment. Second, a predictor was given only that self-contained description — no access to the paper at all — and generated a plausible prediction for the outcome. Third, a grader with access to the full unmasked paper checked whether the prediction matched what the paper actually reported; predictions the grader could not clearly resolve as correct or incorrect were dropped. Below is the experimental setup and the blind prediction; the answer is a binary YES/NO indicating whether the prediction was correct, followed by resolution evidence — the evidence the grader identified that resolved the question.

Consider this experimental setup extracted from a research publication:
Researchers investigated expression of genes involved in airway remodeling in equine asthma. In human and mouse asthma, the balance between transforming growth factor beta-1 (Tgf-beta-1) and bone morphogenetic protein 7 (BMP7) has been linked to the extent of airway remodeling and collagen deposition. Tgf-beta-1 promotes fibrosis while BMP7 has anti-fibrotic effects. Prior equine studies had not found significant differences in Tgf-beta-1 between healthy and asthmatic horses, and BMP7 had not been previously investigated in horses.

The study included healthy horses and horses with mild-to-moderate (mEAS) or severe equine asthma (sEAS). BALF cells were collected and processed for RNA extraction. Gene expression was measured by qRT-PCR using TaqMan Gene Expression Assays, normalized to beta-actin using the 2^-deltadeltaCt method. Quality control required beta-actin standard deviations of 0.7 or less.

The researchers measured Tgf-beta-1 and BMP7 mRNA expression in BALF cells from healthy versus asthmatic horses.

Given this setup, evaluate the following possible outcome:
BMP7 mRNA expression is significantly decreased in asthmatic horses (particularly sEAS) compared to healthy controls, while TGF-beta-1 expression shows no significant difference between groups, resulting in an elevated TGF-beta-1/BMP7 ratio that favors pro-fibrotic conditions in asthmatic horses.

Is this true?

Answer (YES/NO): NO